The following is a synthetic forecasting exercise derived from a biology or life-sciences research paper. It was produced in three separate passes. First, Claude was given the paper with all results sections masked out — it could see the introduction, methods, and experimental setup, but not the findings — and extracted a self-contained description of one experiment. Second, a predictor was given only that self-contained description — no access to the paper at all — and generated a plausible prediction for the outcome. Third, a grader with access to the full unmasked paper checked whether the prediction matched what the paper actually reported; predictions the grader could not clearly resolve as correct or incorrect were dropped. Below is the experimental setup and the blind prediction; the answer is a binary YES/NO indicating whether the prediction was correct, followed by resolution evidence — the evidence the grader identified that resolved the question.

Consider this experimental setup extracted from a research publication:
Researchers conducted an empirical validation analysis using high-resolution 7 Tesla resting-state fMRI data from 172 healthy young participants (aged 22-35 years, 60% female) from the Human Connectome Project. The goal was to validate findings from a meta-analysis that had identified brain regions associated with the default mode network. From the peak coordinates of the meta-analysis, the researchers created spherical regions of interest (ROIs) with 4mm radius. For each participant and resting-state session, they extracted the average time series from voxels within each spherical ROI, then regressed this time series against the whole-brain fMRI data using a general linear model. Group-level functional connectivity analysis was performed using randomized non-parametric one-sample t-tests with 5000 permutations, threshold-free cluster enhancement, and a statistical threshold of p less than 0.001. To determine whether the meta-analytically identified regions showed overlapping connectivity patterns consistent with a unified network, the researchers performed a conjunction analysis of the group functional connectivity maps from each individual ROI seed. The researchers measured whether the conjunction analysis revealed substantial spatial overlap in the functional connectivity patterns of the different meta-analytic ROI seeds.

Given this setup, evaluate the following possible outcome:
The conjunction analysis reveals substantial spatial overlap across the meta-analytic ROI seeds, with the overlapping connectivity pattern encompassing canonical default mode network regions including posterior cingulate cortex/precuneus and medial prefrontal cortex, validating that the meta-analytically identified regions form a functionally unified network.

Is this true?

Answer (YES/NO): YES